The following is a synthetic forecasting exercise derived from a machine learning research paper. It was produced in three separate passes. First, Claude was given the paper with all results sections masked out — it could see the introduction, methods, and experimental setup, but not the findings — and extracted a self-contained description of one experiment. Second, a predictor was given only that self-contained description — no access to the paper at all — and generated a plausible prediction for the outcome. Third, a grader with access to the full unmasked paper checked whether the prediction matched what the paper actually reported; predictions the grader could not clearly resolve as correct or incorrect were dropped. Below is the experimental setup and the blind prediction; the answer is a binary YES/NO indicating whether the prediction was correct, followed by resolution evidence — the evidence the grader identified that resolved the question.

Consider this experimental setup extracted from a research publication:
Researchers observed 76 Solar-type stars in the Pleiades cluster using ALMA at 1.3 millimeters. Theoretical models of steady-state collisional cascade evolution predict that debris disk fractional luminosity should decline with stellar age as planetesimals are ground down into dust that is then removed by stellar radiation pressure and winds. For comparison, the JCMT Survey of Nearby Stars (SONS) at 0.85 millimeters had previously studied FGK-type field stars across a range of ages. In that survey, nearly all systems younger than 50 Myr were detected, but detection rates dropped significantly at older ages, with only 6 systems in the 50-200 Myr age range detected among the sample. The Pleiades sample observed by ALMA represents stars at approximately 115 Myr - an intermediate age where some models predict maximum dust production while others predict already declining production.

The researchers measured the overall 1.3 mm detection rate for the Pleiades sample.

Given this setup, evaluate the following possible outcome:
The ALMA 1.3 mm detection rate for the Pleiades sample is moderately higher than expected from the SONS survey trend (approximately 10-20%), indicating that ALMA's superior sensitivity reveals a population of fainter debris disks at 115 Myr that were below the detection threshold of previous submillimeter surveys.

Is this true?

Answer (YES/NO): NO